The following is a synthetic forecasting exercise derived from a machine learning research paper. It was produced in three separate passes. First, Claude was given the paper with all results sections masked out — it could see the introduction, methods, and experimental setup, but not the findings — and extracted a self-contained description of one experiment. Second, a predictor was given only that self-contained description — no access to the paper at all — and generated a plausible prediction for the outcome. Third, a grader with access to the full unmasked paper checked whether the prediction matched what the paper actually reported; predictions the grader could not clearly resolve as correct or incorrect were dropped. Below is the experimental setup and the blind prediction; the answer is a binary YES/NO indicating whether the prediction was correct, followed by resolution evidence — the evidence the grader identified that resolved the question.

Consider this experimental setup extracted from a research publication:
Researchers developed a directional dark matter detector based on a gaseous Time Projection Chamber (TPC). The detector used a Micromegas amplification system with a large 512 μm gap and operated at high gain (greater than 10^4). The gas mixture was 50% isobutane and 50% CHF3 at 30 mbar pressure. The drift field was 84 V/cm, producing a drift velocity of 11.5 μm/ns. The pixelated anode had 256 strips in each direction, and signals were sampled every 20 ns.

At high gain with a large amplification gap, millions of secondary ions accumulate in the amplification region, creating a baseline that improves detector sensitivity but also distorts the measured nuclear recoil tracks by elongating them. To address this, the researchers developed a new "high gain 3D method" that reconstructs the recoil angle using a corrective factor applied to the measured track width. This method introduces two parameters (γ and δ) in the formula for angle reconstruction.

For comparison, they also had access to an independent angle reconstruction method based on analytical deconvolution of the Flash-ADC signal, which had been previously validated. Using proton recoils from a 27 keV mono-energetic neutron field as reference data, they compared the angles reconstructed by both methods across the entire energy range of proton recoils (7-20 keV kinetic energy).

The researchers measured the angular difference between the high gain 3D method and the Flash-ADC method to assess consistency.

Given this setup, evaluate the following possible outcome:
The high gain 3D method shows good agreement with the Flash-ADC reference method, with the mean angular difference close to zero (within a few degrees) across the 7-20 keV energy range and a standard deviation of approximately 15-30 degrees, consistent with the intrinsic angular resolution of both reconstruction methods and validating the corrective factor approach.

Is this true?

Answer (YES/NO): YES